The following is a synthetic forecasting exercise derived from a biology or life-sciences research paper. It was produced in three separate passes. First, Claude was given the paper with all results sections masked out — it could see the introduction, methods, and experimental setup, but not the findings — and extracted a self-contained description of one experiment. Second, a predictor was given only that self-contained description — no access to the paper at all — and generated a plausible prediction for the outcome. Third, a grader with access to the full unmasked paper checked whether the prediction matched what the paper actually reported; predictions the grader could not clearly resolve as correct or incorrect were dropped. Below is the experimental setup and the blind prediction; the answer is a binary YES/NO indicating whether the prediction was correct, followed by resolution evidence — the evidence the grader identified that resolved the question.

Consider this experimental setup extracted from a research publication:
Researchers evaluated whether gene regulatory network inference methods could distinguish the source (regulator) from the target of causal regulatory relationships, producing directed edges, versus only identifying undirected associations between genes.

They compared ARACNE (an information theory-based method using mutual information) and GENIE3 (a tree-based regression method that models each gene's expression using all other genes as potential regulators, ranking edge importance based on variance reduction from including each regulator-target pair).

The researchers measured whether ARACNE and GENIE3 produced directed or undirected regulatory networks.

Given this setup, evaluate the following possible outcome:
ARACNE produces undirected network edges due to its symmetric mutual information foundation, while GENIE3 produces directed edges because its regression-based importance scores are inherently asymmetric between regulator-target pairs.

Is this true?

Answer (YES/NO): YES